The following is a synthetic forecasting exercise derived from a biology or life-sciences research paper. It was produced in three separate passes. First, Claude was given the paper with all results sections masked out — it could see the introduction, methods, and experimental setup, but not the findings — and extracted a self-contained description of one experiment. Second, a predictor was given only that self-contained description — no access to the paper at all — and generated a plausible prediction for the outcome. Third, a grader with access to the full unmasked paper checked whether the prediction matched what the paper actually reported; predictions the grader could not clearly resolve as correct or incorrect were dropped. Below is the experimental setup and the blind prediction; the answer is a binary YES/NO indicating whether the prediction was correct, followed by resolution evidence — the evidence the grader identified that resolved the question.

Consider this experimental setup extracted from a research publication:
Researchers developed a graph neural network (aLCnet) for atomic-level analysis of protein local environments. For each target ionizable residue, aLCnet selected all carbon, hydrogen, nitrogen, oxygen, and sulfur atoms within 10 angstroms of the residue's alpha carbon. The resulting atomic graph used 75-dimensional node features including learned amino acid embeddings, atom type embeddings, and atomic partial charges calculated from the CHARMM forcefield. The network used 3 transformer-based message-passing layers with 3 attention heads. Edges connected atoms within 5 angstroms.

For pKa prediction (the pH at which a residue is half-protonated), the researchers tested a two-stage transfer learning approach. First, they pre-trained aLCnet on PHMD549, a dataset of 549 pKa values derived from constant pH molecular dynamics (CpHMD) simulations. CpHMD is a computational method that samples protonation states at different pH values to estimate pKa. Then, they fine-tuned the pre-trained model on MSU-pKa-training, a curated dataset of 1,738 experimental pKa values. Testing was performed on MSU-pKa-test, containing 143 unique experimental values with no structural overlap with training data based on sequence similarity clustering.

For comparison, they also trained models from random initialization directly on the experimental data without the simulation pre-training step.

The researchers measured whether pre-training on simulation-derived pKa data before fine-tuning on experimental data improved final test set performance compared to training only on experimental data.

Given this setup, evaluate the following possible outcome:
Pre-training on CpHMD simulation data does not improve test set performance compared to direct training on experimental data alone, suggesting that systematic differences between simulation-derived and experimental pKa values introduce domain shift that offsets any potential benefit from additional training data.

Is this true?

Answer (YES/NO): NO